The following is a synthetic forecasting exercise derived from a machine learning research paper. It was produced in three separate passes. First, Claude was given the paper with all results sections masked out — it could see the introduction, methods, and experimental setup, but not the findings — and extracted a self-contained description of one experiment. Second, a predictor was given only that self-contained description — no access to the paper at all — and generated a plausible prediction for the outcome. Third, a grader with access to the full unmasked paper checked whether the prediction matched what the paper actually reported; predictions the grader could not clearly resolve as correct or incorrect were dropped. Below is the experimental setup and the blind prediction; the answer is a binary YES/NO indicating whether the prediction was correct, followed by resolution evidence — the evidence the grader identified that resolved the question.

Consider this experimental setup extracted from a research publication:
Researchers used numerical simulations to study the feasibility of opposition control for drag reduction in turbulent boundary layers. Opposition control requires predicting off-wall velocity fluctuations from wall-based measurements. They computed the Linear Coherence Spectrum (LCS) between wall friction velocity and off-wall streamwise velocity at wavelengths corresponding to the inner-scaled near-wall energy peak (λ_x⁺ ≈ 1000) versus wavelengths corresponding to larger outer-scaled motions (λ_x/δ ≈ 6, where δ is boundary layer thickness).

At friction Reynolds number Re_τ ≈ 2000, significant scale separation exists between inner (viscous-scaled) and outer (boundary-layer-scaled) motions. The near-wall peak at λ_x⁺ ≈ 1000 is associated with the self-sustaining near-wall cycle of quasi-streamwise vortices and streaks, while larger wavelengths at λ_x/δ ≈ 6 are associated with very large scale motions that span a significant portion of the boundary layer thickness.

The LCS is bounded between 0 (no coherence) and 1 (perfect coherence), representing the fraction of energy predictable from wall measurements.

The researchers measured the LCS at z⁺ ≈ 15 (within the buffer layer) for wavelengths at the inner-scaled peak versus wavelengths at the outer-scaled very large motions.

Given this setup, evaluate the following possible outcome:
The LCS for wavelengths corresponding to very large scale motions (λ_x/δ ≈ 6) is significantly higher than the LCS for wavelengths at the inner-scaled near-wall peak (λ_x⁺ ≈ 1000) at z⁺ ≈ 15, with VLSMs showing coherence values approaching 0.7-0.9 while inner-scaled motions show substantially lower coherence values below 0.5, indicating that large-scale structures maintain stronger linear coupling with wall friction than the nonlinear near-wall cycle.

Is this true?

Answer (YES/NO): NO